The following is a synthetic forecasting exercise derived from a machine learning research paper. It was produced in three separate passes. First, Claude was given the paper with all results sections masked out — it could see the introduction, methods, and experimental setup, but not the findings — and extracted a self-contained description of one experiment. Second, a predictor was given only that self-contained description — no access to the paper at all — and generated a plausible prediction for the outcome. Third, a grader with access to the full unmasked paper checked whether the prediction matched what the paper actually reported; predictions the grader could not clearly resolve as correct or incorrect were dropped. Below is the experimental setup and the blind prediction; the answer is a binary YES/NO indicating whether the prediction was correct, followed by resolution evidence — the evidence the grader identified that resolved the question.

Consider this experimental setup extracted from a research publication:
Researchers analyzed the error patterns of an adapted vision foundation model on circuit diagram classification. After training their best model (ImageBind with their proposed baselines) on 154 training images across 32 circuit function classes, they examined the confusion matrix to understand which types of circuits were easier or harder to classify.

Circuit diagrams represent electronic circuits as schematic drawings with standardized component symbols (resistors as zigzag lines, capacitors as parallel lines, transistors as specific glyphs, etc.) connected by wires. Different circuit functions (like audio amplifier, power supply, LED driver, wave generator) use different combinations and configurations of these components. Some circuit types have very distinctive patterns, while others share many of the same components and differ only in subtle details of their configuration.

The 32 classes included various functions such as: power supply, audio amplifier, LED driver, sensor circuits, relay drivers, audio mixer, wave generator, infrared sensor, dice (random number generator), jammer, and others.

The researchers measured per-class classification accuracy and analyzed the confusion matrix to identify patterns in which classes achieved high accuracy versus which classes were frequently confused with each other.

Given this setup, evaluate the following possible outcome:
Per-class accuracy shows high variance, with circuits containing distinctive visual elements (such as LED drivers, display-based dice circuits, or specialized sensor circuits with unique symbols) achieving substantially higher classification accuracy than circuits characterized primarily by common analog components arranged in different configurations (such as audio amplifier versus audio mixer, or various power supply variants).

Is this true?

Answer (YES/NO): YES